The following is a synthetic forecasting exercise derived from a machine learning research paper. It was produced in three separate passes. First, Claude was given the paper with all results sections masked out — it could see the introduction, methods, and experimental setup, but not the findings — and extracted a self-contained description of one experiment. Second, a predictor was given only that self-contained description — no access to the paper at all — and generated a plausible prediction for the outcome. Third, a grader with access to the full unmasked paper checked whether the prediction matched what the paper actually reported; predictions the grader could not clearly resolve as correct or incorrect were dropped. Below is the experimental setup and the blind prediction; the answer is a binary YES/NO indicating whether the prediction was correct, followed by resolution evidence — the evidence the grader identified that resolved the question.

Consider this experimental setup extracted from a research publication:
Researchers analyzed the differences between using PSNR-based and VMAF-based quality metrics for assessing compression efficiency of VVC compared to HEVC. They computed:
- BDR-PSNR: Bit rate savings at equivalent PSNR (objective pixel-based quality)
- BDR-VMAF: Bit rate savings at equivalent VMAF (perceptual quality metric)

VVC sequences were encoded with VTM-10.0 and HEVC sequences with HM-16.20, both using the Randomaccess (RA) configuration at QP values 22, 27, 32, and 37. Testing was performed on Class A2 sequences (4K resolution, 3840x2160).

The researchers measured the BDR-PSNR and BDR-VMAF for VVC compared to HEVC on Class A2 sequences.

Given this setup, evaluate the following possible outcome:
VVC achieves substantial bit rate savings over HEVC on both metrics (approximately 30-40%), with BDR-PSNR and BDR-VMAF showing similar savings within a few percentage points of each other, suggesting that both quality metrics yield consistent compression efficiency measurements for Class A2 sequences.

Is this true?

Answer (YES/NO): NO